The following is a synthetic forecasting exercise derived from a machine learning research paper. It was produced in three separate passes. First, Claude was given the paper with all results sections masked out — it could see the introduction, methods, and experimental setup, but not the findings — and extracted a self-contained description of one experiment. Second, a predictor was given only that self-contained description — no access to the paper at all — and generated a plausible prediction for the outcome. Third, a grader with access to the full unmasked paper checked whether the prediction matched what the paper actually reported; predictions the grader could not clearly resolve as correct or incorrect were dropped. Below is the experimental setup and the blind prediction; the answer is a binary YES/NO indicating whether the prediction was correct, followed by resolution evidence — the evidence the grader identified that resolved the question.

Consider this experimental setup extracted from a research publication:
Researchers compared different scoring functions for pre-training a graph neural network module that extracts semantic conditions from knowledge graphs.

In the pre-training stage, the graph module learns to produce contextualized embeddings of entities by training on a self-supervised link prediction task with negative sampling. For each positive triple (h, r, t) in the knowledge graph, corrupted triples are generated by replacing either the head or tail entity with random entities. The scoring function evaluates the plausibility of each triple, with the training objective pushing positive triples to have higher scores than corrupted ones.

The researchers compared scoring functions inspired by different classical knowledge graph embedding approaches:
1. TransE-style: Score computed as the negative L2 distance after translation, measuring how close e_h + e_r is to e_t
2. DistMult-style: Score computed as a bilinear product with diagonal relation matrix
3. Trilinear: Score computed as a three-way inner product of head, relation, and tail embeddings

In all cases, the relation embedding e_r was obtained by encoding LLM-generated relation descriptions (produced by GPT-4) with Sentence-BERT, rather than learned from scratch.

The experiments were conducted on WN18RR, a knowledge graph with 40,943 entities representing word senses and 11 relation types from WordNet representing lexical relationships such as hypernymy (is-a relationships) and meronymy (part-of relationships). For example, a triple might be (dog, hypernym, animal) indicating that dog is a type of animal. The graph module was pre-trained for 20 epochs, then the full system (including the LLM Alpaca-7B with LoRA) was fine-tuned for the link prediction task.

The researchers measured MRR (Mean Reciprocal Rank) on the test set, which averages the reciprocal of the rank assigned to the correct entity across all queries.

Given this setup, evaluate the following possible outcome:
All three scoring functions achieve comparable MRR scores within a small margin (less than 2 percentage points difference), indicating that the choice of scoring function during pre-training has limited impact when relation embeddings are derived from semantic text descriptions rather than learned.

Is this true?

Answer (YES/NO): NO